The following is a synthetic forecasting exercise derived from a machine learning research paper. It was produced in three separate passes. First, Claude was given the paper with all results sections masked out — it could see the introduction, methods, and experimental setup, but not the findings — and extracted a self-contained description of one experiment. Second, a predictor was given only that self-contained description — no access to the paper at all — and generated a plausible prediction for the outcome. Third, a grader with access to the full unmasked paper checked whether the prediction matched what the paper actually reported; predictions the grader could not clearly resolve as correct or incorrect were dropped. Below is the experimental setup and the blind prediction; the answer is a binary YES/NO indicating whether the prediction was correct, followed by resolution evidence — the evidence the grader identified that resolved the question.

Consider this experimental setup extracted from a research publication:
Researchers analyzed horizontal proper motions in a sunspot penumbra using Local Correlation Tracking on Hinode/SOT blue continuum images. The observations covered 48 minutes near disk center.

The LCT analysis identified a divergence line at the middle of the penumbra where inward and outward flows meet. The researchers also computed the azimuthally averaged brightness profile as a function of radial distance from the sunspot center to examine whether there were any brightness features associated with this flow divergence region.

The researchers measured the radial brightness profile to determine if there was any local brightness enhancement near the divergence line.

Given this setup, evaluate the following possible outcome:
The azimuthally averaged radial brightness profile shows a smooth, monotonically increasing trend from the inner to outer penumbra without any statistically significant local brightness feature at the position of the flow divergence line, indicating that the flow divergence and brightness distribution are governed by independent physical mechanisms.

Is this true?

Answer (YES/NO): NO